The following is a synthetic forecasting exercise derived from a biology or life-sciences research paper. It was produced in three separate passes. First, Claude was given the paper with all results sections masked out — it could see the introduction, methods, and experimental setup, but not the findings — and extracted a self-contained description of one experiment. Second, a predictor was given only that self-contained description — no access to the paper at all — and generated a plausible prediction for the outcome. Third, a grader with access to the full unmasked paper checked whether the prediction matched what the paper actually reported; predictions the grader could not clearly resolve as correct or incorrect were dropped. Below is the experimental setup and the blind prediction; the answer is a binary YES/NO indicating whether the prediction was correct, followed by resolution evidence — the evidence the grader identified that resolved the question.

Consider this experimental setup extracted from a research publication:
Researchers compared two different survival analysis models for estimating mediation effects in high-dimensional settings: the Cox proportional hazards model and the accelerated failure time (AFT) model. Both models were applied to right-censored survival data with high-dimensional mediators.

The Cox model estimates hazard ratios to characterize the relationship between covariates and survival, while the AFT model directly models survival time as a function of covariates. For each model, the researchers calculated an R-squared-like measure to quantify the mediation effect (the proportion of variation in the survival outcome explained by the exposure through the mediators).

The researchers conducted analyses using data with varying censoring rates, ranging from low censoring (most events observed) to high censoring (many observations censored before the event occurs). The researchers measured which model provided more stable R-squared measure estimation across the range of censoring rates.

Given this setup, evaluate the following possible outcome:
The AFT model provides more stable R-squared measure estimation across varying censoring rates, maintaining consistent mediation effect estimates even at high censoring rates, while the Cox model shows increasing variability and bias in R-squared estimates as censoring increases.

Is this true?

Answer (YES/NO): NO